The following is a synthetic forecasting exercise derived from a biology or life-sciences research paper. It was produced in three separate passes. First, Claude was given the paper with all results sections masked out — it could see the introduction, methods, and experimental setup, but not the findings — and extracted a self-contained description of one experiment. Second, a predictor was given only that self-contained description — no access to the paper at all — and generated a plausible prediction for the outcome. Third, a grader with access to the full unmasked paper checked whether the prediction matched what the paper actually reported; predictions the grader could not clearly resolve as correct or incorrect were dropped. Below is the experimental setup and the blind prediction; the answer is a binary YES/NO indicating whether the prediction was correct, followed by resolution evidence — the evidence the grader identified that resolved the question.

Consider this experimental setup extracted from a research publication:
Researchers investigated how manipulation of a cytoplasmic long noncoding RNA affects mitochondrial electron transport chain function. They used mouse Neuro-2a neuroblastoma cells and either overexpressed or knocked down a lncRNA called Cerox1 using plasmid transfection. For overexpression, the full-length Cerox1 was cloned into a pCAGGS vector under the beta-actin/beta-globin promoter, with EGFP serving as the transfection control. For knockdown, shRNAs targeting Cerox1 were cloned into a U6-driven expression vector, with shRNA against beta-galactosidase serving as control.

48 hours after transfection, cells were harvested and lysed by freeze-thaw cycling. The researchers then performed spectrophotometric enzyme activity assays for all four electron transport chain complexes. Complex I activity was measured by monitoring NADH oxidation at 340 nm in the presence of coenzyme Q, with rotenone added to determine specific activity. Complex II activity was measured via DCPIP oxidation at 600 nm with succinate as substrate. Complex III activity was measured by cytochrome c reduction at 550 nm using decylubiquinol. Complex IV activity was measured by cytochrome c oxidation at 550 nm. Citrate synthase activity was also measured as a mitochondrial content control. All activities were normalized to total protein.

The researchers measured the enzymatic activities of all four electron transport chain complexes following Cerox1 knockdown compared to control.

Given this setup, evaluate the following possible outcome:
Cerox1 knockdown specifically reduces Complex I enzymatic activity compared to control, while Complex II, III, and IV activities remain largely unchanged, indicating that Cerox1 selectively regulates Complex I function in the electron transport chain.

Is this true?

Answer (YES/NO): NO